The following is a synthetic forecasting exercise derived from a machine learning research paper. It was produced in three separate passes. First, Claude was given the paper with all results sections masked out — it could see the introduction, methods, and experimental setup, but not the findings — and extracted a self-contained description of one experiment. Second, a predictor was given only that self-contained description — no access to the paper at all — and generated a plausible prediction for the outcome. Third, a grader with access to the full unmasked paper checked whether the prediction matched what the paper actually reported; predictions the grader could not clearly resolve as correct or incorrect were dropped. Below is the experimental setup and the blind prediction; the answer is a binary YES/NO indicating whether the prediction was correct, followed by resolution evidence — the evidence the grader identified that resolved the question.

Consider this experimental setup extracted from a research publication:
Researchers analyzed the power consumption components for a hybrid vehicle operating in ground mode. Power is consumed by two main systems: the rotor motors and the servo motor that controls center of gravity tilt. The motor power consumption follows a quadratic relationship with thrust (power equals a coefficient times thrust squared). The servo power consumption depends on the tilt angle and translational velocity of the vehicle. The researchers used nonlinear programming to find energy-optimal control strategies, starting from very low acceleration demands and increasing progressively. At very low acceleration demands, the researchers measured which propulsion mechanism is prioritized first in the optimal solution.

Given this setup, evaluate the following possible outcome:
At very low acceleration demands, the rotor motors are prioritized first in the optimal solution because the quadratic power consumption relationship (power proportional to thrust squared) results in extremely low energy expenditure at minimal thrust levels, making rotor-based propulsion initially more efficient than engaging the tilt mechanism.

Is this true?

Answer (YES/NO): NO